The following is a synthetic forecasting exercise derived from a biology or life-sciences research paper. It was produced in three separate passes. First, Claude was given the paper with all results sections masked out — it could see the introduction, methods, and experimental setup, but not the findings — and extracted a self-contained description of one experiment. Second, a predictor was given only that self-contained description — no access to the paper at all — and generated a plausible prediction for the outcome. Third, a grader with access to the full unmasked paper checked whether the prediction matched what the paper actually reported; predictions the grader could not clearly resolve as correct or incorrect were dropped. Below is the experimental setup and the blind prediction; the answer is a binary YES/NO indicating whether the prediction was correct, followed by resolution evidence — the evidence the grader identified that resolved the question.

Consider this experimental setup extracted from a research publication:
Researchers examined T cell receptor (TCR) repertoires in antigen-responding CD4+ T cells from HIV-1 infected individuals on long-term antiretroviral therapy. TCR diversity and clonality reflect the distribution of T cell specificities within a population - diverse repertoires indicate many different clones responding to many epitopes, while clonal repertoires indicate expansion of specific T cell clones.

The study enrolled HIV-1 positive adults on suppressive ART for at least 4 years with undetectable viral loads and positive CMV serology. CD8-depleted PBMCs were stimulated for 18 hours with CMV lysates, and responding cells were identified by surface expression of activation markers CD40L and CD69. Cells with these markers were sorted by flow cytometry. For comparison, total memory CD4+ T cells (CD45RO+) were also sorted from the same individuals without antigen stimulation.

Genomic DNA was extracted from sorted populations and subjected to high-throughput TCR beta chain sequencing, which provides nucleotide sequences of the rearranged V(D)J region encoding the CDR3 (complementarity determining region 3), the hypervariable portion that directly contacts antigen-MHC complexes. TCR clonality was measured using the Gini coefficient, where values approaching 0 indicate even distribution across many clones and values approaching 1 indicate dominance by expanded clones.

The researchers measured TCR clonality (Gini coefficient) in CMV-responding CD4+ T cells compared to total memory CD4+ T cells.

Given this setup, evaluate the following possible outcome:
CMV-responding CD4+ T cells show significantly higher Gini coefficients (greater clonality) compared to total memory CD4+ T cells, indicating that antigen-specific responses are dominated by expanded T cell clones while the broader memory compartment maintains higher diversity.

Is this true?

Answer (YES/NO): YES